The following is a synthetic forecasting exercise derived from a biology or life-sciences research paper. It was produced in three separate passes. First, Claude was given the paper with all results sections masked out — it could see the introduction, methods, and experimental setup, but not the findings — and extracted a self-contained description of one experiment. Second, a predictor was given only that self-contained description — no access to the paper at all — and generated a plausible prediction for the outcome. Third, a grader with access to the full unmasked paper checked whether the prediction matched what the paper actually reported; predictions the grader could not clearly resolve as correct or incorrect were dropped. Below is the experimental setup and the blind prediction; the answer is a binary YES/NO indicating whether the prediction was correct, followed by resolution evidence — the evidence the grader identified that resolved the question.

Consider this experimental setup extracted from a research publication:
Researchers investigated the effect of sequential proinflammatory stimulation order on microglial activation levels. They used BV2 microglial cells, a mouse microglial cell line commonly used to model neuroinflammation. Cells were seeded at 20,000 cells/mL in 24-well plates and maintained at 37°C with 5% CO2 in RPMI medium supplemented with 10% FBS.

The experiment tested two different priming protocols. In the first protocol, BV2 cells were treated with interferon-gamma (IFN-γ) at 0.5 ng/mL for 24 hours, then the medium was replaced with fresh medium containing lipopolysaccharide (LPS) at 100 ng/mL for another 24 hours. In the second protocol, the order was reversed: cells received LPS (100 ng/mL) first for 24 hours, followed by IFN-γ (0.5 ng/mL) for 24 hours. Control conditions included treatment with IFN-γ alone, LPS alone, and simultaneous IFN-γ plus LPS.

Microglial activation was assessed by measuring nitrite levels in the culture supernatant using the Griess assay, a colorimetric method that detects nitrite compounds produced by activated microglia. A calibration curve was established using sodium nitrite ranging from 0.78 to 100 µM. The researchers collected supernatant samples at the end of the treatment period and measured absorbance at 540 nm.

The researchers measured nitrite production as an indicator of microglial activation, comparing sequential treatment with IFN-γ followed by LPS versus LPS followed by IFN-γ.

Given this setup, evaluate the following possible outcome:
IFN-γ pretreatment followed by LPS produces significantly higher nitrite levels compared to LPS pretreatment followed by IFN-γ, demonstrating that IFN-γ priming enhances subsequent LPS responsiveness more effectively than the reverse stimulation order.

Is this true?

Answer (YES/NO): YES